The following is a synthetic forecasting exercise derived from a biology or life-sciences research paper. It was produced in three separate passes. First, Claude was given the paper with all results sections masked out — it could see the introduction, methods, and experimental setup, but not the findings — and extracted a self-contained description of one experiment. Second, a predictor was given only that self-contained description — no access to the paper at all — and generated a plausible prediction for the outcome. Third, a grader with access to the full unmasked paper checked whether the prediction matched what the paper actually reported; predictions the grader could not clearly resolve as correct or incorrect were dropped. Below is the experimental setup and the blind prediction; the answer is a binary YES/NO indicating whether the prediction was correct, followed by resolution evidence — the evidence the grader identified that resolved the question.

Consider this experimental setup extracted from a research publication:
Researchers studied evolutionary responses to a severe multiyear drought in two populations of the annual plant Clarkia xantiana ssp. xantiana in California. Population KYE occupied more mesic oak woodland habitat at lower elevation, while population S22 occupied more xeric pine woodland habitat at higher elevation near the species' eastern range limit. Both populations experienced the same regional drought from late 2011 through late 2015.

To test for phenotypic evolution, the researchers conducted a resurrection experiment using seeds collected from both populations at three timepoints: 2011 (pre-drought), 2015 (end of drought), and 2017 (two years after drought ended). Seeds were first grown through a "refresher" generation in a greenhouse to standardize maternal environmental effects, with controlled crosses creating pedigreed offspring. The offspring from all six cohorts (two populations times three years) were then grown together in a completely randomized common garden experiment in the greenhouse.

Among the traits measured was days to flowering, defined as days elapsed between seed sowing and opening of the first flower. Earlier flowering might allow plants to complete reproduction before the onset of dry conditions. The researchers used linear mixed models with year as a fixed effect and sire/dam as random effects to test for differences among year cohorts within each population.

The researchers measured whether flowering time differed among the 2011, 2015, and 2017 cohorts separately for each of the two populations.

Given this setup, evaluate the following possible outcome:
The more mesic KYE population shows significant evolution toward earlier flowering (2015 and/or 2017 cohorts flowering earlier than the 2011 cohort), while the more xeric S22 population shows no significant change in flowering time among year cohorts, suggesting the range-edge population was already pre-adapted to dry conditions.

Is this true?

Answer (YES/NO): NO